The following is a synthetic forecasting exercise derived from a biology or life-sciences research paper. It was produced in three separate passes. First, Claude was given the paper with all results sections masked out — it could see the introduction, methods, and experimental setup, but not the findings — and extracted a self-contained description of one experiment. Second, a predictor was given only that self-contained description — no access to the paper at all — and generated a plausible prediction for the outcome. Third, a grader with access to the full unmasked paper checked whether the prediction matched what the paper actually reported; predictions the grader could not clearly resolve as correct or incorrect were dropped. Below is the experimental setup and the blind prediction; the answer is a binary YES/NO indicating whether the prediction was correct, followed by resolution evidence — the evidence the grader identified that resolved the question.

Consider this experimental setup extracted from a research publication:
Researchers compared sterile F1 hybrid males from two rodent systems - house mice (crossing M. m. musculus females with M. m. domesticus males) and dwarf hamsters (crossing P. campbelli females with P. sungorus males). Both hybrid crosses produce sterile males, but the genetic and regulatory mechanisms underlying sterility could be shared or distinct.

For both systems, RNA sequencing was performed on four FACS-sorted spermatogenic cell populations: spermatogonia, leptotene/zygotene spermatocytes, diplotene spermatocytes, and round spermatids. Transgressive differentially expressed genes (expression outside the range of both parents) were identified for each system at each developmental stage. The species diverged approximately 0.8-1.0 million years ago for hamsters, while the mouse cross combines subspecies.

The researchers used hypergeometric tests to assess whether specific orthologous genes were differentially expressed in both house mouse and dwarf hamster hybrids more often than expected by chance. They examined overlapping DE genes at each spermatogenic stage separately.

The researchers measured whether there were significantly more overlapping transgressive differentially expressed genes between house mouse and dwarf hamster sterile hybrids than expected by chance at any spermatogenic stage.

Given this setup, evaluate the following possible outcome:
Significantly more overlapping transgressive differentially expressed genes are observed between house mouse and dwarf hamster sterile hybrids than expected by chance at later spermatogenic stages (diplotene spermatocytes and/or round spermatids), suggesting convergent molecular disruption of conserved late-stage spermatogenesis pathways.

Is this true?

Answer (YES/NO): NO